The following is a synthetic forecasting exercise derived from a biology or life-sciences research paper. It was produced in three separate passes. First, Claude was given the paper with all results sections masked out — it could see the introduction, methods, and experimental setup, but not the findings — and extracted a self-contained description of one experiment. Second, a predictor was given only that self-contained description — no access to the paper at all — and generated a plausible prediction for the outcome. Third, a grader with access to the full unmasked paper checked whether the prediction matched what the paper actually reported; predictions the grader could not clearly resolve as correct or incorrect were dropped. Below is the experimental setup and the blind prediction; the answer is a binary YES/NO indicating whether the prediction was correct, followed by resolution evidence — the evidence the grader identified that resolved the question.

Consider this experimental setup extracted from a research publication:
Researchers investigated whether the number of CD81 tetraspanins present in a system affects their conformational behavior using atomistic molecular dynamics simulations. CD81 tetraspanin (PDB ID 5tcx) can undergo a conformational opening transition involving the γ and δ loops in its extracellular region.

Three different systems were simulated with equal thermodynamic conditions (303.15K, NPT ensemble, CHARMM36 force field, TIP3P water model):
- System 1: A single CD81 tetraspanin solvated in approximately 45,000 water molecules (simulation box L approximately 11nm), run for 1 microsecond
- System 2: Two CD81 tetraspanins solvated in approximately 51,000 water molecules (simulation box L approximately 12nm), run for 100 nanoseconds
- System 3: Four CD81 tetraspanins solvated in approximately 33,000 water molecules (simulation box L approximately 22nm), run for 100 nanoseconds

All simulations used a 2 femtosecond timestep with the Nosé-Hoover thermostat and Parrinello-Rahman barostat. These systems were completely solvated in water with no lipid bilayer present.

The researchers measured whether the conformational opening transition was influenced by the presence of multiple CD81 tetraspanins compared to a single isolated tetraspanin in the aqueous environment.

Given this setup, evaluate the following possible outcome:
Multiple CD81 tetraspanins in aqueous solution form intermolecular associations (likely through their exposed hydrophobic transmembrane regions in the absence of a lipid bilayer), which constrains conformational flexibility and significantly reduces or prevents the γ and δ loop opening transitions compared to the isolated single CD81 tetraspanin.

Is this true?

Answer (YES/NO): NO